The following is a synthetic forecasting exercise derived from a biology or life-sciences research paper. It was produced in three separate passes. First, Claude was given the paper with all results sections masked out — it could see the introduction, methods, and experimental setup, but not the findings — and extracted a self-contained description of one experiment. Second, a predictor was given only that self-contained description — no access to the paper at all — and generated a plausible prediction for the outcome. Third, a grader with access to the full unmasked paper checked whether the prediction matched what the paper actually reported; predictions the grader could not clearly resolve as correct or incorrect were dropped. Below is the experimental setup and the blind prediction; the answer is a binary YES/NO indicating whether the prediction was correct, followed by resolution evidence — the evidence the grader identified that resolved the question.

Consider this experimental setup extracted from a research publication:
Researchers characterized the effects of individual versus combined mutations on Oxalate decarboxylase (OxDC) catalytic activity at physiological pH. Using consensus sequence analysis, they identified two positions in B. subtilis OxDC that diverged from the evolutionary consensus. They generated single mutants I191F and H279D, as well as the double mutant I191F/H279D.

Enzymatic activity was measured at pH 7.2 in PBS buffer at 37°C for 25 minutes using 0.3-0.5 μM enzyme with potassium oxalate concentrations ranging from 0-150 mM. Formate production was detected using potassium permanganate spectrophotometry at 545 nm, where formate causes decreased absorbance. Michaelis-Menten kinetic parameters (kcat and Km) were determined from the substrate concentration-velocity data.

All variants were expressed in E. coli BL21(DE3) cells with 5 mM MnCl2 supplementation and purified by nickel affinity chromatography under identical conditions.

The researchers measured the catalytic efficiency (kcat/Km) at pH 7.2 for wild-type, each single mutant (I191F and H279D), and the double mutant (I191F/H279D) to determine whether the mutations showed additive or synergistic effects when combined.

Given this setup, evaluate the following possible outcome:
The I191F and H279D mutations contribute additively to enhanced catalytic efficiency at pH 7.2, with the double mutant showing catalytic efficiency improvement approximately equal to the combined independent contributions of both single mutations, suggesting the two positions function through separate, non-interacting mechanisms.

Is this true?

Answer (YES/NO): NO